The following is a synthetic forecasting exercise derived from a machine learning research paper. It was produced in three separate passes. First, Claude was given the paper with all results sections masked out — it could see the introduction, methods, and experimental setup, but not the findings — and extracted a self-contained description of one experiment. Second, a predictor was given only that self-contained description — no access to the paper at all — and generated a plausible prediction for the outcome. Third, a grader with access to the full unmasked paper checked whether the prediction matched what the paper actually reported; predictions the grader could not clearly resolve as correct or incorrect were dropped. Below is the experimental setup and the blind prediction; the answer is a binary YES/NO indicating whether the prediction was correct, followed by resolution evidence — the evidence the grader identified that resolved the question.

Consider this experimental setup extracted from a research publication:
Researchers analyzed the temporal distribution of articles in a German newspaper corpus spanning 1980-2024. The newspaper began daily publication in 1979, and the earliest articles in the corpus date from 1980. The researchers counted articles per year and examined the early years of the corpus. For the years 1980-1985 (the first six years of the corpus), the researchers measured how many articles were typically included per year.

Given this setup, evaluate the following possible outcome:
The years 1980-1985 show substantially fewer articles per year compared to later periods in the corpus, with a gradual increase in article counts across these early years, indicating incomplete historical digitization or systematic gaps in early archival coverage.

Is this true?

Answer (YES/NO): NO